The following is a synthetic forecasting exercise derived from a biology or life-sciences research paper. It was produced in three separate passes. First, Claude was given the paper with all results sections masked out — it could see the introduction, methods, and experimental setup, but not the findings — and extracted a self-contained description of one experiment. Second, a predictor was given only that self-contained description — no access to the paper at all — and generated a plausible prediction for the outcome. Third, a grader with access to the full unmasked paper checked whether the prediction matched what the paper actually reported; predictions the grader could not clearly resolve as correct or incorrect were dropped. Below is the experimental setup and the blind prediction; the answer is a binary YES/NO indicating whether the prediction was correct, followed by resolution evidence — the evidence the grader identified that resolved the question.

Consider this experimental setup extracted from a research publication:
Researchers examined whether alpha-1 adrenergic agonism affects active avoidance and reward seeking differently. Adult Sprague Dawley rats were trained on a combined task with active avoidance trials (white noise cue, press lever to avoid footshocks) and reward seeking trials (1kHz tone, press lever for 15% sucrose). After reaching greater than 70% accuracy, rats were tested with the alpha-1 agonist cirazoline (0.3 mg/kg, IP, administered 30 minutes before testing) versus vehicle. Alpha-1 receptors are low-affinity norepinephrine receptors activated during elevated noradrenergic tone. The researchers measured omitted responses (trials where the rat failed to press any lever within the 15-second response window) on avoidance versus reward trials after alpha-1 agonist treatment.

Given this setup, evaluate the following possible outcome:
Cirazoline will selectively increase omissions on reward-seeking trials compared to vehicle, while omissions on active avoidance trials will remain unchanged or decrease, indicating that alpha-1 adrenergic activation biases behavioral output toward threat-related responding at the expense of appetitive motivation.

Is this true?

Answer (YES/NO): NO